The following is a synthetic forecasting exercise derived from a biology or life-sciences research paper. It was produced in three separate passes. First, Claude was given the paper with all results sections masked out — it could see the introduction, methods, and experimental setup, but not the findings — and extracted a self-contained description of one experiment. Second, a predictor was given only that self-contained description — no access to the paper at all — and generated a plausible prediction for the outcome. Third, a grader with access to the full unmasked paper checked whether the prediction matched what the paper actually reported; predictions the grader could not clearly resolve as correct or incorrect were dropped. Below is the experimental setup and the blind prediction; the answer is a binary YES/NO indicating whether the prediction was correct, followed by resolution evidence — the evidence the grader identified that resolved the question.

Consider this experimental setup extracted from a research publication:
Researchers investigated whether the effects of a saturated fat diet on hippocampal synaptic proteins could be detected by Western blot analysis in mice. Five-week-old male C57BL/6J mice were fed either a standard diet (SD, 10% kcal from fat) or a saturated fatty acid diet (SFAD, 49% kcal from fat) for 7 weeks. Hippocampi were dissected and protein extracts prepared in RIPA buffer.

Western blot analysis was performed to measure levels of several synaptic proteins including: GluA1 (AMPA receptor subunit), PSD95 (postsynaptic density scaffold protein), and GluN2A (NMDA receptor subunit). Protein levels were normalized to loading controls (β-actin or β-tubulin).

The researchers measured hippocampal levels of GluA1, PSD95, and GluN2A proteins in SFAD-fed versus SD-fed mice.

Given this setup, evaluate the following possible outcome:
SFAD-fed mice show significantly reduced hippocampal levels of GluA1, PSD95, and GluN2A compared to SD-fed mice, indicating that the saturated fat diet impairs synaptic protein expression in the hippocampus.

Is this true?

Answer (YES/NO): NO